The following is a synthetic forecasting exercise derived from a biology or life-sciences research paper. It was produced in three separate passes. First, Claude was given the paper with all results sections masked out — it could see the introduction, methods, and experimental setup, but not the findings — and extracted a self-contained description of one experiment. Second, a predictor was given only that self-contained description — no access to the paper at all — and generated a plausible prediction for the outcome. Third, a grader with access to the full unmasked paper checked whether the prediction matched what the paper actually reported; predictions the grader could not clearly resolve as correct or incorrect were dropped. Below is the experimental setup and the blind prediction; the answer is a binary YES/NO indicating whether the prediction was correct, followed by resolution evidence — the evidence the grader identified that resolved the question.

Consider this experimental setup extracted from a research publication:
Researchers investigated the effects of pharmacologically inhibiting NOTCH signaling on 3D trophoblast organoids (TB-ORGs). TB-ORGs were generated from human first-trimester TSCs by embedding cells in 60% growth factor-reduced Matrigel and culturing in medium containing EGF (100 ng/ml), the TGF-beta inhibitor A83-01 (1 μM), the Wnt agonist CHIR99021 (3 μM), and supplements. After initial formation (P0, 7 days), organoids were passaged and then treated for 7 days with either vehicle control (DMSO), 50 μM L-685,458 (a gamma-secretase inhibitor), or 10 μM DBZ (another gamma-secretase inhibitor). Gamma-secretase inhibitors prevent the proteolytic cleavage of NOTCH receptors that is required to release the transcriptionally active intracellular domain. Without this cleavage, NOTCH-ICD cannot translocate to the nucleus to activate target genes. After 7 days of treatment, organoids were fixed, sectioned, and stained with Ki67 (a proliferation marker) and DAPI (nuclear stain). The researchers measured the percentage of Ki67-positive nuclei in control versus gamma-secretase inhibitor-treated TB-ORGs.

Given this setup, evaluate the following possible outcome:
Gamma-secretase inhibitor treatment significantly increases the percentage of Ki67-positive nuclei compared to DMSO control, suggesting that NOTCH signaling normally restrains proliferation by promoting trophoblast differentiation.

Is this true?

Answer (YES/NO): NO